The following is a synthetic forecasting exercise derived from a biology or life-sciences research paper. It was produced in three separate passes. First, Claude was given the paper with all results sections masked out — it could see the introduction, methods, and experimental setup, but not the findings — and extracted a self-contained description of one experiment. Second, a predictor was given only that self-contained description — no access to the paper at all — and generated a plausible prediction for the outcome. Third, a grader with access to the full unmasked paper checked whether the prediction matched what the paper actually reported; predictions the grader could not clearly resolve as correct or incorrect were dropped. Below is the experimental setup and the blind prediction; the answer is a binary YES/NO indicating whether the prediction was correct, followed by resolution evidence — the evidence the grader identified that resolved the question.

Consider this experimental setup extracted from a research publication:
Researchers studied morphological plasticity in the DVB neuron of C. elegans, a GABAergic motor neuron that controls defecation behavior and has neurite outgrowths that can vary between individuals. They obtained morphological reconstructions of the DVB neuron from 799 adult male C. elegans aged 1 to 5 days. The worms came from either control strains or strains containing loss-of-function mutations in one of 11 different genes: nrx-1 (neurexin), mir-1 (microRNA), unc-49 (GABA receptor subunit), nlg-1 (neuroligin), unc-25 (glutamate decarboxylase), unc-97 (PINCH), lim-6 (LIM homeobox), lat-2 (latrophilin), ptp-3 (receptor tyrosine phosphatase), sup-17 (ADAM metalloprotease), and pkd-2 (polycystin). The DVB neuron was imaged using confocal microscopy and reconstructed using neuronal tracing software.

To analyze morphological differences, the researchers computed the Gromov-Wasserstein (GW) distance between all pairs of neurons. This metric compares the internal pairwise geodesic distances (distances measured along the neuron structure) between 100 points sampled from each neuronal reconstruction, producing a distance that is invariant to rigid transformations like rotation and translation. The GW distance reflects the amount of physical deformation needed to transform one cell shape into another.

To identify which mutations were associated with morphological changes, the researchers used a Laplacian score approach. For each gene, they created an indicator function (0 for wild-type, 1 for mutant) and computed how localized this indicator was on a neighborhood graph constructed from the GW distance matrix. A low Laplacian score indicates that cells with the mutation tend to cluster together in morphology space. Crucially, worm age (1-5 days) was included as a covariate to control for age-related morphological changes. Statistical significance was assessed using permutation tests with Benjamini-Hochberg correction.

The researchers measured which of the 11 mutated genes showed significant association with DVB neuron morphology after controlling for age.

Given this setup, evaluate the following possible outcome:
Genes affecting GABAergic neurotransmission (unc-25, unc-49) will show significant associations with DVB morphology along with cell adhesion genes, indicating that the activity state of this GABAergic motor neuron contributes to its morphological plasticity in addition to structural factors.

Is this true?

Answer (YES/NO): YES